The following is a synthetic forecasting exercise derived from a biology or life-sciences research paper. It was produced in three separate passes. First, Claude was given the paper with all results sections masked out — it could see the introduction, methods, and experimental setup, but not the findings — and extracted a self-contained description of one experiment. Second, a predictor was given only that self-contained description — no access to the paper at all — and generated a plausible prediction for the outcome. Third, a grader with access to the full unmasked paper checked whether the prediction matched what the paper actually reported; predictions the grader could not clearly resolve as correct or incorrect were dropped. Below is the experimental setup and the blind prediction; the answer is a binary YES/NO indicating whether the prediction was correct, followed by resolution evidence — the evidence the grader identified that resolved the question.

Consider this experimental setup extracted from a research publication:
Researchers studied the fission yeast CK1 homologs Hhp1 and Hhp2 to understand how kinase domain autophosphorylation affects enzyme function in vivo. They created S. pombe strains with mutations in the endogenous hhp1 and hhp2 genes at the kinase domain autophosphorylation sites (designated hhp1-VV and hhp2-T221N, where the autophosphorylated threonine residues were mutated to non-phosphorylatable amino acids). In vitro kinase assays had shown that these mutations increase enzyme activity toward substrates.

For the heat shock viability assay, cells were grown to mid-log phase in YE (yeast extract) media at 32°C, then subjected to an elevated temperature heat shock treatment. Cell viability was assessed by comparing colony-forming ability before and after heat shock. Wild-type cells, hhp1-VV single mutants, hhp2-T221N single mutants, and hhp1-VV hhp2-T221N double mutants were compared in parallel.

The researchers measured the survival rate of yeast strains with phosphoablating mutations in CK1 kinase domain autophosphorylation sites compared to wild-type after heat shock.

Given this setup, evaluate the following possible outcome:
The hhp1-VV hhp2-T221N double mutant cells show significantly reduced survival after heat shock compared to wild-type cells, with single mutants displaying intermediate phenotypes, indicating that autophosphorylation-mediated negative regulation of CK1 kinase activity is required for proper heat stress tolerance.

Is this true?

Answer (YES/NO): NO